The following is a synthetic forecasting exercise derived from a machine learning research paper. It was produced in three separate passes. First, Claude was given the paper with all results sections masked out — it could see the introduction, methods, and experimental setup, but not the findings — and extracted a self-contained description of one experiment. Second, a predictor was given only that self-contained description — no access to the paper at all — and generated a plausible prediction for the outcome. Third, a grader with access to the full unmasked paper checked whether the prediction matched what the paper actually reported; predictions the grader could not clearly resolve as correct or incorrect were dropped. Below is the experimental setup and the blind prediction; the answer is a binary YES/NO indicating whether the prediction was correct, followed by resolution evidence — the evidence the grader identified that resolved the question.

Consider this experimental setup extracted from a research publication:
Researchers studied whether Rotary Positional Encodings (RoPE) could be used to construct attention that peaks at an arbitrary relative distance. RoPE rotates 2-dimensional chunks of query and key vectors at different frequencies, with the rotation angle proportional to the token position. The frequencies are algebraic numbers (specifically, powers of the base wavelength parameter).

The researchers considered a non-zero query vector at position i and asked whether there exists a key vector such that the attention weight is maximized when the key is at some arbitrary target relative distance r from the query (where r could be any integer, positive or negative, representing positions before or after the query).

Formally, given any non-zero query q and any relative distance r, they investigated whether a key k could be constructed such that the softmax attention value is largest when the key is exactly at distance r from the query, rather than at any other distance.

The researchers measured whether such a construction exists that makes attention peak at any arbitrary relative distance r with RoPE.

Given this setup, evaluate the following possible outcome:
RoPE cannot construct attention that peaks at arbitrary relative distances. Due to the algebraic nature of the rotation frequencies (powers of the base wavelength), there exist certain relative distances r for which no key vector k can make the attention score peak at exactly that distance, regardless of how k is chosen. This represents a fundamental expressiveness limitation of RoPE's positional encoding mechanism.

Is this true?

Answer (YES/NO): NO